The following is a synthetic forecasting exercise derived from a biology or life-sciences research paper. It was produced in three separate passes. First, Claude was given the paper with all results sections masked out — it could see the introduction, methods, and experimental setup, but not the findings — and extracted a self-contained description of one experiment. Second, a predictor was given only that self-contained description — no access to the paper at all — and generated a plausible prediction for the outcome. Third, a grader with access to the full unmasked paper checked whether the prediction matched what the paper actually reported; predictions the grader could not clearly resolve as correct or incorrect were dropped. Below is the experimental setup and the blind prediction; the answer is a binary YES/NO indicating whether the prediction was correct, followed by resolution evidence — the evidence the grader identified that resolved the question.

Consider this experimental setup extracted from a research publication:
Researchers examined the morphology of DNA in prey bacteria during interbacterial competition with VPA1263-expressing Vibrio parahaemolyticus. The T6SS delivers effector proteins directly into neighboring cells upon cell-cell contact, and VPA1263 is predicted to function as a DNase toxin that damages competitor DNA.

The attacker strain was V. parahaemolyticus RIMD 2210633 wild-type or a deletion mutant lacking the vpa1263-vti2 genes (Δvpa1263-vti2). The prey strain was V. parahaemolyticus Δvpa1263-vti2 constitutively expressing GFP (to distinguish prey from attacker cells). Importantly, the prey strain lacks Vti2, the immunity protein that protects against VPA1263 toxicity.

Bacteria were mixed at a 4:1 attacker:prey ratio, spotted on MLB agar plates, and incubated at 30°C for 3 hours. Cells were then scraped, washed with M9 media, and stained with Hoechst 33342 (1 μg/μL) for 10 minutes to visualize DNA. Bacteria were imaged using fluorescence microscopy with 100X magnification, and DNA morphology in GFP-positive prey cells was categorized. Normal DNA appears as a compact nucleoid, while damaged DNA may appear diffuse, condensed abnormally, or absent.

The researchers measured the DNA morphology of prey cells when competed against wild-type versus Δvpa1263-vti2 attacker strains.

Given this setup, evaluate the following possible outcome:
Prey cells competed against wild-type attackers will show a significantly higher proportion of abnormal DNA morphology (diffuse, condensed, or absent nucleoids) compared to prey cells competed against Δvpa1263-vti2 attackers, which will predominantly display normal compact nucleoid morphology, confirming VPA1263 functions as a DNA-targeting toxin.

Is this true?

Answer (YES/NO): YES